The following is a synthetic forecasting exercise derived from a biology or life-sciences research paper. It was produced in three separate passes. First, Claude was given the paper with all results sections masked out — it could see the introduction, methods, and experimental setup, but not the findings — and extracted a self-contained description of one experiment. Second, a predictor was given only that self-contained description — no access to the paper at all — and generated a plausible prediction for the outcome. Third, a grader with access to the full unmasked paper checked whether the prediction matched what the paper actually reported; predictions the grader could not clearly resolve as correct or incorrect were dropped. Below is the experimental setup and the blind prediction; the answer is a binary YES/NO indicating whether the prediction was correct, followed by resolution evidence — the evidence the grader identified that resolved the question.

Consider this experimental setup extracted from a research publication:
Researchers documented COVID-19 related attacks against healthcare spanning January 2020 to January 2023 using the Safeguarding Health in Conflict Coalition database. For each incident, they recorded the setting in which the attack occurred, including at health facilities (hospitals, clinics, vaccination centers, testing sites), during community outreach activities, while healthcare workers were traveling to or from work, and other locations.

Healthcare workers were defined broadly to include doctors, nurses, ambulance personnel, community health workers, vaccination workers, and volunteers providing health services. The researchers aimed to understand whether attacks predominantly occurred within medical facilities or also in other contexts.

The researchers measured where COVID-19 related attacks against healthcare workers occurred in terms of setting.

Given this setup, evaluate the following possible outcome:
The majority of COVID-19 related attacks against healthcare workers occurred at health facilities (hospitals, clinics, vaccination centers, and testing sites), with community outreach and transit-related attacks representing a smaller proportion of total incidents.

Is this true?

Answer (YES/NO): NO